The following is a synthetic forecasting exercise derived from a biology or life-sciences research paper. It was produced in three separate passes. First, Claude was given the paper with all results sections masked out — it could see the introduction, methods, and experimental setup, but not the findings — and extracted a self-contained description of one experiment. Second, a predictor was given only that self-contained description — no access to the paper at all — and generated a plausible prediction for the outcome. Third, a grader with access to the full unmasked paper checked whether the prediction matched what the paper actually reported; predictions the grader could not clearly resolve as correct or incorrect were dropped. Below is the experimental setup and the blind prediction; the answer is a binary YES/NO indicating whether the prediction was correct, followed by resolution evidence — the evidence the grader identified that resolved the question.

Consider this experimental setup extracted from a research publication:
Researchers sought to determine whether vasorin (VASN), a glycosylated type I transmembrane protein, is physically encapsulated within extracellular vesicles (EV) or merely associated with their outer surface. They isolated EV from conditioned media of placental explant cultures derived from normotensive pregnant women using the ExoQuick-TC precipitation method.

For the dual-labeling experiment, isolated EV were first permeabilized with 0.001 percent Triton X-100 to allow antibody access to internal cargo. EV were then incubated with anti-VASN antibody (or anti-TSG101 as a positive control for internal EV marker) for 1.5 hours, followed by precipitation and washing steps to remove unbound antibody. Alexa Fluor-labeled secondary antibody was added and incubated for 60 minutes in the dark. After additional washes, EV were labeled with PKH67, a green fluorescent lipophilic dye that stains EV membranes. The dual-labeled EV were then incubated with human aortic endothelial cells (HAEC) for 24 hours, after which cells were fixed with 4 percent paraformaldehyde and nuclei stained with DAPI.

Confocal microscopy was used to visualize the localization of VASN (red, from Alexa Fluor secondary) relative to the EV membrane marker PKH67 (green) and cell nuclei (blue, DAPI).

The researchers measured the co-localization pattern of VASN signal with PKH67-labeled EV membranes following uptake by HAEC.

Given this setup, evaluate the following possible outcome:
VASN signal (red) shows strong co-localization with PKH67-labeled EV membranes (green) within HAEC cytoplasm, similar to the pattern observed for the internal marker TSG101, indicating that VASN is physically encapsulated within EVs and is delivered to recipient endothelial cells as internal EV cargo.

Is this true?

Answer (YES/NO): YES